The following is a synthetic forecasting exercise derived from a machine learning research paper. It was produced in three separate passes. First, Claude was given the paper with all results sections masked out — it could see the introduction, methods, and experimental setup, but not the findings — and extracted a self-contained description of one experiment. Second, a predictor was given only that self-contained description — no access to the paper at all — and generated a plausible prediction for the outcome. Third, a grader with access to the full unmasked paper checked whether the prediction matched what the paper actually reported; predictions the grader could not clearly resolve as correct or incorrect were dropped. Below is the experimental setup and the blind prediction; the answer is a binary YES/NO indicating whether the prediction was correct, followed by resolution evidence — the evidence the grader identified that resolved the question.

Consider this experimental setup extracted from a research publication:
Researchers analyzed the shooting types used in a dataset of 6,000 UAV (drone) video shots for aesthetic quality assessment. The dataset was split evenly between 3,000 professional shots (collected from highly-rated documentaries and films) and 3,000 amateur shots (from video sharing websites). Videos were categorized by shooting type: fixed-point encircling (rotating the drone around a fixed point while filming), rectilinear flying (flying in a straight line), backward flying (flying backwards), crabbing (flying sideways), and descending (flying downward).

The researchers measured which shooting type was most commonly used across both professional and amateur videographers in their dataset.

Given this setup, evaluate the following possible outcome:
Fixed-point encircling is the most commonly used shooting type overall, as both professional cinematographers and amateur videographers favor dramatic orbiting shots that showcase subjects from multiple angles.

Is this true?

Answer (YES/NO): NO